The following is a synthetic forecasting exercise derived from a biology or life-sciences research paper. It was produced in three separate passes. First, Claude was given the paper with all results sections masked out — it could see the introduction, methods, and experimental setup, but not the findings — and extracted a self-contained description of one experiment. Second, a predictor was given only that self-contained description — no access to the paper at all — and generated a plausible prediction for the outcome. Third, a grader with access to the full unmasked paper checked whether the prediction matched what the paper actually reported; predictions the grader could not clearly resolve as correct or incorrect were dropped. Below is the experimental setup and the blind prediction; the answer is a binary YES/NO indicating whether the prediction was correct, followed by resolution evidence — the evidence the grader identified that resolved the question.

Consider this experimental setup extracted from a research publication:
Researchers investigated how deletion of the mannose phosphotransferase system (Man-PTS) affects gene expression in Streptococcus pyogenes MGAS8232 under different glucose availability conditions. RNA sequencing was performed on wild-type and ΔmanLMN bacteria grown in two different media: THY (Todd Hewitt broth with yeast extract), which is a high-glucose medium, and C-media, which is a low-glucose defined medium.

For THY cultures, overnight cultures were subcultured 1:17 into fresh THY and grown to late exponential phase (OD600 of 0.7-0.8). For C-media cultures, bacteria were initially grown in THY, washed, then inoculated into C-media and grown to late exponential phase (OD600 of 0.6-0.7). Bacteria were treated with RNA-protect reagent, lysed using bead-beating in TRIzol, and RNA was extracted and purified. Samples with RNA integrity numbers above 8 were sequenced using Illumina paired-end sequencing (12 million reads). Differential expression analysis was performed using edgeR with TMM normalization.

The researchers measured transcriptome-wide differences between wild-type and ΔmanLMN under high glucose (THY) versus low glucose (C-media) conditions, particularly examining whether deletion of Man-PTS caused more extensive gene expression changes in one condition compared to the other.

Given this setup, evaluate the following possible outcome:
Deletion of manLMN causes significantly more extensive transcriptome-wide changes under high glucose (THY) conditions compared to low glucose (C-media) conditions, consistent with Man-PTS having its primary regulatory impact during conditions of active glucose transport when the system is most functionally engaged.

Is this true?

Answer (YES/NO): YES